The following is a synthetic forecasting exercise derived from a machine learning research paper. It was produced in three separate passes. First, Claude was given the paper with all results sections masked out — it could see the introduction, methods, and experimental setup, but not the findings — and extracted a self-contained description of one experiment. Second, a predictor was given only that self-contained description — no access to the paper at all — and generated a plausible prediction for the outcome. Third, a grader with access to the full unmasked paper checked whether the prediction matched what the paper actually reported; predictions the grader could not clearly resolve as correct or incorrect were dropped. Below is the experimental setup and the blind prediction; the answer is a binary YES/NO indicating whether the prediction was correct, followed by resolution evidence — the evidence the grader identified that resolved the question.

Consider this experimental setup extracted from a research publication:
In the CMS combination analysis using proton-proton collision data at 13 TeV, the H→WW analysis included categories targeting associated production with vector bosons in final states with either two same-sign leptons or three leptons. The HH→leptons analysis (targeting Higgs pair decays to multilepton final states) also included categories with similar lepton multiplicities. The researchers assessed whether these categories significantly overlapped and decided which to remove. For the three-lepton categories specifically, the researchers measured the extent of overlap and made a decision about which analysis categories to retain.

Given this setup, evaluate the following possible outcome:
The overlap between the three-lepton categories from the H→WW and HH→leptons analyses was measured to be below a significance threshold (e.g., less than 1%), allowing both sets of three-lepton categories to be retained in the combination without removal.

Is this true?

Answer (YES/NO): NO